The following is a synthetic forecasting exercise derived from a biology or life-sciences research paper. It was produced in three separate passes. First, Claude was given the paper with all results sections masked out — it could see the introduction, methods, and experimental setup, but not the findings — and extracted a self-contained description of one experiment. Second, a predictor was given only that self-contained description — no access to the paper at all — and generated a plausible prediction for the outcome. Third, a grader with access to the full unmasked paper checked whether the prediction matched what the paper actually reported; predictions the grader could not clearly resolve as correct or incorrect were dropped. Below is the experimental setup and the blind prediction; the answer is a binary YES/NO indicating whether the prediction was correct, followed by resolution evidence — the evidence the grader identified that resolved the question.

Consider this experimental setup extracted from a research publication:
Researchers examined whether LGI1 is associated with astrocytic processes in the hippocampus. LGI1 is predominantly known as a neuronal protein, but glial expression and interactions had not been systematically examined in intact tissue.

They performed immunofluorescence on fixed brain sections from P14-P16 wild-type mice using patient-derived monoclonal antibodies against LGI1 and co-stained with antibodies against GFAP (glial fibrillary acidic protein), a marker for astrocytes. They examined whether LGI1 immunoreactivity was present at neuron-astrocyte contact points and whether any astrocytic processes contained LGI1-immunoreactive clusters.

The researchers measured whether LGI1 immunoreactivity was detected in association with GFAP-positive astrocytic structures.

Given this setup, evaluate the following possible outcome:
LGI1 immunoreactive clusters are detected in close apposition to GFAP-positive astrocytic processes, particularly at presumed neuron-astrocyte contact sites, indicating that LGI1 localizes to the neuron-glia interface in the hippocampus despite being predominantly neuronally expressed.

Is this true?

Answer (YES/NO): YES